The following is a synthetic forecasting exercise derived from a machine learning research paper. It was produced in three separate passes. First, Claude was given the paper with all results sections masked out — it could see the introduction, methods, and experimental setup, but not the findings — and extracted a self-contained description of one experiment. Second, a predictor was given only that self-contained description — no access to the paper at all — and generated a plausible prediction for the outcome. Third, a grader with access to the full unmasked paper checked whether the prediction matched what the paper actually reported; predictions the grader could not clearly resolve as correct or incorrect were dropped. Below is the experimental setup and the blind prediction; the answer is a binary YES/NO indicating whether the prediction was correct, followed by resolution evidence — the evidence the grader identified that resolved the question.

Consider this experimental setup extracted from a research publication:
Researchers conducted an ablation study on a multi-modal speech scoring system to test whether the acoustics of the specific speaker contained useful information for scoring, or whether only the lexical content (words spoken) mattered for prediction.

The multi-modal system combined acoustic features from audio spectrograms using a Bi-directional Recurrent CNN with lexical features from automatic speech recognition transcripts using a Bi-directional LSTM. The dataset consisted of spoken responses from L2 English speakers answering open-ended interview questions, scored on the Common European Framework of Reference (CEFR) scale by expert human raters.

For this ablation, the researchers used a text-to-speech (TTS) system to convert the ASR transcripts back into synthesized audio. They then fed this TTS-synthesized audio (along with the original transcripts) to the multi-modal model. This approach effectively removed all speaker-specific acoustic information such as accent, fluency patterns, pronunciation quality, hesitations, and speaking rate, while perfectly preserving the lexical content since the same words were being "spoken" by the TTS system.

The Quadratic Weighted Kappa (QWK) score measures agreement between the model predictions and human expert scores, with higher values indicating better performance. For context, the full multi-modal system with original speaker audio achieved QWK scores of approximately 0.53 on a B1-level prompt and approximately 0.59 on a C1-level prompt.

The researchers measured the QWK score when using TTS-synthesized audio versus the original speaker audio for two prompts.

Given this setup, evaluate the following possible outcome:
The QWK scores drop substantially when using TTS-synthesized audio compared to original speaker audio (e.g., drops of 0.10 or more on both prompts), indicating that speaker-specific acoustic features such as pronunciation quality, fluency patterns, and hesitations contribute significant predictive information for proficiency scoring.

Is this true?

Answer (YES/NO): YES